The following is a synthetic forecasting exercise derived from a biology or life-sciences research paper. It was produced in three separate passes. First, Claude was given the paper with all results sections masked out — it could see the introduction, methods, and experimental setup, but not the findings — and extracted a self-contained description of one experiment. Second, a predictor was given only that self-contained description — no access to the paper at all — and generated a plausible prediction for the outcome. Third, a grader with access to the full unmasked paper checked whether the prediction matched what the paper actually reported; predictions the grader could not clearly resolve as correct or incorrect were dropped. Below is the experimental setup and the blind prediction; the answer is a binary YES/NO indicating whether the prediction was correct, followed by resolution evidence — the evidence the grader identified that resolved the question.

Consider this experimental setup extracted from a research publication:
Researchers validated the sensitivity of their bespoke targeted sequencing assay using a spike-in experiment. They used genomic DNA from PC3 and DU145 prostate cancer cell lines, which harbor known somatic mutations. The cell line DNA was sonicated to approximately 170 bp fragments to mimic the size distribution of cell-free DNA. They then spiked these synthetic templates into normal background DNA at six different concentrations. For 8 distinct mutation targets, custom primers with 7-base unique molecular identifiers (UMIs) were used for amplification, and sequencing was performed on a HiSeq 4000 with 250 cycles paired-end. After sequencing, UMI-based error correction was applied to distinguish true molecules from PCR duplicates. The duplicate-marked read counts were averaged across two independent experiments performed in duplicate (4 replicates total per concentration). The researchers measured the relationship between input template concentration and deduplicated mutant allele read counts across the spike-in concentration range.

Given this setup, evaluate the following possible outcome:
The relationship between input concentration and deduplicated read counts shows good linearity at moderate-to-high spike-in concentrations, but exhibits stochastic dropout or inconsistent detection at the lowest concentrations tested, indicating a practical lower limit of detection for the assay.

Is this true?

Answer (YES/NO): NO